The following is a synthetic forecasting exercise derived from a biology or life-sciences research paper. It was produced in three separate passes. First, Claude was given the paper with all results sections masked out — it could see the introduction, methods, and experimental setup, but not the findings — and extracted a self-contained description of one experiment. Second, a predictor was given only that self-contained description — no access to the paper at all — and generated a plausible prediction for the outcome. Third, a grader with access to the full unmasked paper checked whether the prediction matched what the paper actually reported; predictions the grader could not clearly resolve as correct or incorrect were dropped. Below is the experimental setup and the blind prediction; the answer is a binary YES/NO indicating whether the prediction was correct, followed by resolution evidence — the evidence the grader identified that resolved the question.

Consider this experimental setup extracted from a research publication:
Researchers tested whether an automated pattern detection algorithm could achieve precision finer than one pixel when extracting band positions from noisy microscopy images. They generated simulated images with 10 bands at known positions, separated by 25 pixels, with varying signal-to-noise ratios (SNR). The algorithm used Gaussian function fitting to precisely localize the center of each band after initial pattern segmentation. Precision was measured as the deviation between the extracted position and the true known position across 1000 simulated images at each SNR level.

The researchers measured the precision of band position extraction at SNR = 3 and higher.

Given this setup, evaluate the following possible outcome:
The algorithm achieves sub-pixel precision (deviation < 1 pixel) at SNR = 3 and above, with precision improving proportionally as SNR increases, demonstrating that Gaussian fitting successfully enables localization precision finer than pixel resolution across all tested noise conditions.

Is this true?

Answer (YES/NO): YES